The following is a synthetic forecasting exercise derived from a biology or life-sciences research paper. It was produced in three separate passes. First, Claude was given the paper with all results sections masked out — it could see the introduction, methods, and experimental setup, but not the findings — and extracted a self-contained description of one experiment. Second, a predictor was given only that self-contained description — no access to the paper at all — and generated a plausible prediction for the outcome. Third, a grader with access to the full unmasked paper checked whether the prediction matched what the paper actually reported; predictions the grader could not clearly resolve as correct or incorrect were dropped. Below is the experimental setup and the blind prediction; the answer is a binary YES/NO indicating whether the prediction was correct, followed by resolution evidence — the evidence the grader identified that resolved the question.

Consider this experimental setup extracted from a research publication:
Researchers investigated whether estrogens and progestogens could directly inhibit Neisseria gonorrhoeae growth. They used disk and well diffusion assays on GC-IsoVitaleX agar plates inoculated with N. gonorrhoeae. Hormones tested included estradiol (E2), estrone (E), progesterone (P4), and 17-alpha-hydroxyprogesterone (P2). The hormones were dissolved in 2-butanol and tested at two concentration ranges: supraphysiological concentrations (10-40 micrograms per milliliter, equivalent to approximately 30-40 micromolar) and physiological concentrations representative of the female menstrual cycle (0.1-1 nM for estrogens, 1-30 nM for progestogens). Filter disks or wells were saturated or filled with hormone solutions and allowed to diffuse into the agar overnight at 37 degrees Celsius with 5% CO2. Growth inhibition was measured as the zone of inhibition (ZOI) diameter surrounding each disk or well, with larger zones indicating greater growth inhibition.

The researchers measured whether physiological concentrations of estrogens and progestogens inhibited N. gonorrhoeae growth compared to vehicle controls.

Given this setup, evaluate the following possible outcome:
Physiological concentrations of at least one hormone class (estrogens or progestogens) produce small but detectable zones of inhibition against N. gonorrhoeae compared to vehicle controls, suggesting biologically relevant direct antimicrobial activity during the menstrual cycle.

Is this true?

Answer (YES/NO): NO